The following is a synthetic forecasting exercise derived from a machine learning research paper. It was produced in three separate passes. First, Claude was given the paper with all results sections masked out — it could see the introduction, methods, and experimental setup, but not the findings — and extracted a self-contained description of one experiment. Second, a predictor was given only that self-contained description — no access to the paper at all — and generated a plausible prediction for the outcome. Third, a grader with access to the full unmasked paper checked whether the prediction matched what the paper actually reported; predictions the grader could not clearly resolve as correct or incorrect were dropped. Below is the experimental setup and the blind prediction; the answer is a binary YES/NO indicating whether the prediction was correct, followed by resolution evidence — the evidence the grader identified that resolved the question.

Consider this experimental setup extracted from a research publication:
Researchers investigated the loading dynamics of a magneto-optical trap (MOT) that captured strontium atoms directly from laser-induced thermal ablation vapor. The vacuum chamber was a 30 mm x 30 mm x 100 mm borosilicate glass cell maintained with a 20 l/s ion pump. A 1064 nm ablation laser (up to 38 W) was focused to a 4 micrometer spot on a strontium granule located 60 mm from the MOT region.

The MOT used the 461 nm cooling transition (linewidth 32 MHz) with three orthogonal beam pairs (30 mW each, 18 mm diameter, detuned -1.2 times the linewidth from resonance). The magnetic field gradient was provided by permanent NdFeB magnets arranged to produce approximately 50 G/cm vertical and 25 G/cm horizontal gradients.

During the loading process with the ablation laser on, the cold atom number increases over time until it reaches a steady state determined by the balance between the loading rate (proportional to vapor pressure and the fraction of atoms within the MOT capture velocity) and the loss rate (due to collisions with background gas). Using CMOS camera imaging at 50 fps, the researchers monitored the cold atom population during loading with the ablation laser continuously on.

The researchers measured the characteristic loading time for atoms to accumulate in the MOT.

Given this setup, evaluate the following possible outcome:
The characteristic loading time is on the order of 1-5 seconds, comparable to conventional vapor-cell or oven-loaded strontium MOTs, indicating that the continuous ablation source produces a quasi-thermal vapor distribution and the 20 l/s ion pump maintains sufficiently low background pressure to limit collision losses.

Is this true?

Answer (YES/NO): YES